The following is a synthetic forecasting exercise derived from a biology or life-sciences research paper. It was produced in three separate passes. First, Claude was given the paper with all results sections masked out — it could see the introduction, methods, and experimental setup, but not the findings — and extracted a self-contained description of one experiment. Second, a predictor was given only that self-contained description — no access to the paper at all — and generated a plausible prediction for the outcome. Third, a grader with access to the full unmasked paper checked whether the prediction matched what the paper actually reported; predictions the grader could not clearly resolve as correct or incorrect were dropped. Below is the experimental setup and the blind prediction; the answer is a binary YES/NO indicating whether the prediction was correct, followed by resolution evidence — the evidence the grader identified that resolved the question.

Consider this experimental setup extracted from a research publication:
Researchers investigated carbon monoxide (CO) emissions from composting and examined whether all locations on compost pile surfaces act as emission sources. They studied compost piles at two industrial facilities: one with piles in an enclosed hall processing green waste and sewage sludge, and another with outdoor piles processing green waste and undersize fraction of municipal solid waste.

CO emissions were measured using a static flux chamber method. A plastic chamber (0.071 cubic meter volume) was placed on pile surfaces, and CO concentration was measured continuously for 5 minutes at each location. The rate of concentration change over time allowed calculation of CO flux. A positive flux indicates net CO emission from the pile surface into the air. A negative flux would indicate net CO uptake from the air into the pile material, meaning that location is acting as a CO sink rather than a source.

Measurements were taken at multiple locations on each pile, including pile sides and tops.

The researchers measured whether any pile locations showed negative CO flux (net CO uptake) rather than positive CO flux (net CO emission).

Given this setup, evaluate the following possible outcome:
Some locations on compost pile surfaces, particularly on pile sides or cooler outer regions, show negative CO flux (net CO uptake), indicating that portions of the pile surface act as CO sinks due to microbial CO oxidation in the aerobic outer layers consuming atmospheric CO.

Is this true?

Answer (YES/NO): YES